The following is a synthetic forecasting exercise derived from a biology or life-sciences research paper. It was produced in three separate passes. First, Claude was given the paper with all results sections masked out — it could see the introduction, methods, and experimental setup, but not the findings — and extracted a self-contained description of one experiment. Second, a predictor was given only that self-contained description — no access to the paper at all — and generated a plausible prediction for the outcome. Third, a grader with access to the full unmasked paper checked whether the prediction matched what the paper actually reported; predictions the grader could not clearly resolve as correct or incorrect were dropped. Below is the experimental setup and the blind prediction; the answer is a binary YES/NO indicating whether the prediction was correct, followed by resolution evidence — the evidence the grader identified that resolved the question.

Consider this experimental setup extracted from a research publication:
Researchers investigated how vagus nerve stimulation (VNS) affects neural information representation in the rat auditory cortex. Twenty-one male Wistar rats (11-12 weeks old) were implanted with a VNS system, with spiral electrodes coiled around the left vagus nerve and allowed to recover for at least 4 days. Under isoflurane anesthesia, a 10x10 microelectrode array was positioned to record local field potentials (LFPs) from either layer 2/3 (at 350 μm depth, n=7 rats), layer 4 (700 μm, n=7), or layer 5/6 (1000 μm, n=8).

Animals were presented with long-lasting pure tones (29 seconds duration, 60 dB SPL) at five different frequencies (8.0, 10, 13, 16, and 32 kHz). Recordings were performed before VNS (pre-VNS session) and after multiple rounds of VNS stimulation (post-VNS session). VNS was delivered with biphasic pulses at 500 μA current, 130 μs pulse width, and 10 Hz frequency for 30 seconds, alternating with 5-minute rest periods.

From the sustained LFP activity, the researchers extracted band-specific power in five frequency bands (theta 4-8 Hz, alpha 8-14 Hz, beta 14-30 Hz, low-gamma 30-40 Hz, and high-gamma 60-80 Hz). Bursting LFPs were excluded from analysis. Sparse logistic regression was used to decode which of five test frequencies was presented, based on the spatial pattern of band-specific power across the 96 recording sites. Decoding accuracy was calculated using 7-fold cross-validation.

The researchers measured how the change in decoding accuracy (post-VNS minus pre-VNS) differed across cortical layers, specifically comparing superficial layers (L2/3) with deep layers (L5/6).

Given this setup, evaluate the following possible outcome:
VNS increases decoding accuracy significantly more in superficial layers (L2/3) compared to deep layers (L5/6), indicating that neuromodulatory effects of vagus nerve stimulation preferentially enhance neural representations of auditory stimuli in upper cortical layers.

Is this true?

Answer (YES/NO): NO